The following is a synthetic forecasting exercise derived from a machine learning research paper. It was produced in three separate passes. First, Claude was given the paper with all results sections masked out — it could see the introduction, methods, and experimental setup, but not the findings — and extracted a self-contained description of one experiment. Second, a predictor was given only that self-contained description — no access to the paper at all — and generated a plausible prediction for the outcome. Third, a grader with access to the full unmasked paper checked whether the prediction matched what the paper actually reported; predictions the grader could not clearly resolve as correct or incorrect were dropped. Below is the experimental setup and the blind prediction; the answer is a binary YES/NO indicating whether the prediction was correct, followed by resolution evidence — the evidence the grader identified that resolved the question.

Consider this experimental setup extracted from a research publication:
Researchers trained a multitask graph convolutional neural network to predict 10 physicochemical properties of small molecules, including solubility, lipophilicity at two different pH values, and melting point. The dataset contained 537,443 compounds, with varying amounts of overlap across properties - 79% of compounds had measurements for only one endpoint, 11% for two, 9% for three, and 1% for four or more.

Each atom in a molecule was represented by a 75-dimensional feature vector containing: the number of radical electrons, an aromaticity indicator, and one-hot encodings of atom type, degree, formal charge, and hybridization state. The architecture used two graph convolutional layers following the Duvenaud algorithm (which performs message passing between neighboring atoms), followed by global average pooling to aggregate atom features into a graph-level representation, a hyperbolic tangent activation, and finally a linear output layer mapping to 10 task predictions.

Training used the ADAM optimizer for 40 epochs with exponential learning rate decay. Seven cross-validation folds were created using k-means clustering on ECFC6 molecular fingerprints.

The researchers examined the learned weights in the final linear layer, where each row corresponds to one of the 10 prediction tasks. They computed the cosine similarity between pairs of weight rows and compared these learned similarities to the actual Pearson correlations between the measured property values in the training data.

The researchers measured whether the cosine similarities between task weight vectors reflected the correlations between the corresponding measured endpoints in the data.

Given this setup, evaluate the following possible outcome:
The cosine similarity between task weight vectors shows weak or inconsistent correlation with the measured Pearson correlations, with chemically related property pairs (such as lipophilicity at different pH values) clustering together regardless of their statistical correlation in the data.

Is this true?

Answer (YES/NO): NO